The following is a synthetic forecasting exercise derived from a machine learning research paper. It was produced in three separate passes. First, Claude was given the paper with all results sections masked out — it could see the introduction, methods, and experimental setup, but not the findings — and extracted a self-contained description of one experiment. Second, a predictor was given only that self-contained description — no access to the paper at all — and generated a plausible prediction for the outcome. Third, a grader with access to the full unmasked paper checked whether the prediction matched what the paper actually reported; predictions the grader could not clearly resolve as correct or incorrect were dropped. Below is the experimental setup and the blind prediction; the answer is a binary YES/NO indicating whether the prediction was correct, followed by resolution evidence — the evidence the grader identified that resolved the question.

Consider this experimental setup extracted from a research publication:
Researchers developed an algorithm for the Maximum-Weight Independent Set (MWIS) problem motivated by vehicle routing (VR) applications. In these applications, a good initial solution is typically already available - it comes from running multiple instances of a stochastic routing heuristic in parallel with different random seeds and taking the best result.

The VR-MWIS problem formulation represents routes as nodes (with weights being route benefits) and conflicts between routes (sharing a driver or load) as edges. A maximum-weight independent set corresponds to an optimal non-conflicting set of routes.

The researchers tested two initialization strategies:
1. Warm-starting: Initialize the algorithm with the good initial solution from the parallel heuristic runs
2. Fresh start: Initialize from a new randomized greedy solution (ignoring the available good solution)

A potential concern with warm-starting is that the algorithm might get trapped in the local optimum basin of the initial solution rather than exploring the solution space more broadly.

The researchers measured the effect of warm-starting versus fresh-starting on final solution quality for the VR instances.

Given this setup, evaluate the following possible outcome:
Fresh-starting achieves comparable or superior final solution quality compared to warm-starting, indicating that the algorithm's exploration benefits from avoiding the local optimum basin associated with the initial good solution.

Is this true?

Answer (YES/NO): NO